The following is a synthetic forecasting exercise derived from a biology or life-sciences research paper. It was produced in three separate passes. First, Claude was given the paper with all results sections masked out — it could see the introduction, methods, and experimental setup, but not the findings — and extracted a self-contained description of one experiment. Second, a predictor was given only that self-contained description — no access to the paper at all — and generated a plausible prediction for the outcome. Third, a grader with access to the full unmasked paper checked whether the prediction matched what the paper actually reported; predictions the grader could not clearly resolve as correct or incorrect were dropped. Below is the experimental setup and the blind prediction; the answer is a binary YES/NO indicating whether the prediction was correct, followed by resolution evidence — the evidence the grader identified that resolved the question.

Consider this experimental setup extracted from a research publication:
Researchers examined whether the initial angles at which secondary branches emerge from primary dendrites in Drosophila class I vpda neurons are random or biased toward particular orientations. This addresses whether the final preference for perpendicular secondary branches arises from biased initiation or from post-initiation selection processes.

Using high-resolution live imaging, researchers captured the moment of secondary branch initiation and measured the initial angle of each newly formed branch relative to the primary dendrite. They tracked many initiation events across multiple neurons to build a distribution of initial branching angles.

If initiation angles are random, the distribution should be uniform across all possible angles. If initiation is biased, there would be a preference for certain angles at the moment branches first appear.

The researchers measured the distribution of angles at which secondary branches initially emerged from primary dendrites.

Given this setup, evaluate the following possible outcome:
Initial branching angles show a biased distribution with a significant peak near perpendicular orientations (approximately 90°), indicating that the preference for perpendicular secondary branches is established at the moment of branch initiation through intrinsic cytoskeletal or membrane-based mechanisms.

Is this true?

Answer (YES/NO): NO